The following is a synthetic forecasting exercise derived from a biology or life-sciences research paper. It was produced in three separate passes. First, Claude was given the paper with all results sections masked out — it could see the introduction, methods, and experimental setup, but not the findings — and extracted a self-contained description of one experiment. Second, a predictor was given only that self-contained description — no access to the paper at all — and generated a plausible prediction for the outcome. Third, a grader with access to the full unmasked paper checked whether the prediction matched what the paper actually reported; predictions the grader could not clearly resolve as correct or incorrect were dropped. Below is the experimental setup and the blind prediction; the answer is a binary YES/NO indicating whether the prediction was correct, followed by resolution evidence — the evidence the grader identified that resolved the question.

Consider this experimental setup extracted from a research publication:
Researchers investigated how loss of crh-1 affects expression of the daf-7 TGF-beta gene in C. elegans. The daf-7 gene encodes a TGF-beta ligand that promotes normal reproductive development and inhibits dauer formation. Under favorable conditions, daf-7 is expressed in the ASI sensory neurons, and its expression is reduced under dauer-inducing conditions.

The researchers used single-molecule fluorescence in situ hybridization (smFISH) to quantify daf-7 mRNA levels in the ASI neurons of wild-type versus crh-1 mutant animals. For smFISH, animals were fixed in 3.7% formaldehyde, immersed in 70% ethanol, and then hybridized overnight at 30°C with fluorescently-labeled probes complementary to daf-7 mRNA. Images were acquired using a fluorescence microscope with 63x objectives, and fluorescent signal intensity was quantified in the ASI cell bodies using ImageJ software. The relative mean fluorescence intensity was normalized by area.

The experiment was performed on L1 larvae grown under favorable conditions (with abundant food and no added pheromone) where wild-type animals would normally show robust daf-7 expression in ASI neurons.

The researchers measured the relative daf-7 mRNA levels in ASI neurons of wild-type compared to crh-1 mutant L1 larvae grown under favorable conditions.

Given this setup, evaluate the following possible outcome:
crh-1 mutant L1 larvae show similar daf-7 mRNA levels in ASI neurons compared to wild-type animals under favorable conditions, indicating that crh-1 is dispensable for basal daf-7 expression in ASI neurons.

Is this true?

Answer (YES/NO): NO